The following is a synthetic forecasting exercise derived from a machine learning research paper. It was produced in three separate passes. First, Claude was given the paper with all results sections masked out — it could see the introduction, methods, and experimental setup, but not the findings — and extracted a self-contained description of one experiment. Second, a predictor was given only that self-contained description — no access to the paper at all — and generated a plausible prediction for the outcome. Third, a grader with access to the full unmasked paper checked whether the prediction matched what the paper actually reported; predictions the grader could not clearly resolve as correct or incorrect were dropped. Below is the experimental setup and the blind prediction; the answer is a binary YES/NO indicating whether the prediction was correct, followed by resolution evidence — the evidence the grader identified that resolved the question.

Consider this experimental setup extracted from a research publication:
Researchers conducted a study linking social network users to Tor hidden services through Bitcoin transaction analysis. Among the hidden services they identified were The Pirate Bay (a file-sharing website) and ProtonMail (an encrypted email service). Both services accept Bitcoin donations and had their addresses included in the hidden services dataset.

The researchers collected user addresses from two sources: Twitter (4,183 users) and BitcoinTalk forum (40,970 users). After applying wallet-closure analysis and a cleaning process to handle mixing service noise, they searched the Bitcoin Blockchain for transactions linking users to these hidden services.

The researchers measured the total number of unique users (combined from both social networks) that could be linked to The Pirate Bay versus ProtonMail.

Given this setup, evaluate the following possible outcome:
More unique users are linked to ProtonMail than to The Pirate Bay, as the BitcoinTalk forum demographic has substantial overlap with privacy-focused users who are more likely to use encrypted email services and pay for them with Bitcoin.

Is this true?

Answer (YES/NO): NO